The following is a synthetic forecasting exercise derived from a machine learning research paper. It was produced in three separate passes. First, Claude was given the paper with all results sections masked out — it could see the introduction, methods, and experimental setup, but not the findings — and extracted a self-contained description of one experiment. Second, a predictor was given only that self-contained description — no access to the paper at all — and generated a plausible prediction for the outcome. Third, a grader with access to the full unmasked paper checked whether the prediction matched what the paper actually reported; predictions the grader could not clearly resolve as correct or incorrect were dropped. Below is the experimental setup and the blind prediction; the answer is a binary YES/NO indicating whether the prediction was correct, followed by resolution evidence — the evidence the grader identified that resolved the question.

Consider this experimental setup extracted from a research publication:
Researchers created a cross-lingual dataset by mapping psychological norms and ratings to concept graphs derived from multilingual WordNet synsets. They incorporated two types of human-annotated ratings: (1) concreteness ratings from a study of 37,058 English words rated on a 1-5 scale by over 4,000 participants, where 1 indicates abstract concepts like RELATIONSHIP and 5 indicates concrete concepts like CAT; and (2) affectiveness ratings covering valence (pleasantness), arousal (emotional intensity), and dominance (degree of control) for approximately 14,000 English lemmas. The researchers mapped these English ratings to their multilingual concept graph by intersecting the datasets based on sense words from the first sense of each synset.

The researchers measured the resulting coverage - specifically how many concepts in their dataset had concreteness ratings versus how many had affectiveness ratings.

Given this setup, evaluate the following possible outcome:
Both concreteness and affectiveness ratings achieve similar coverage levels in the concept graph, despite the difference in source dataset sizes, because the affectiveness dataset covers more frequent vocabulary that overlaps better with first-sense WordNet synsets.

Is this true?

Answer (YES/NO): NO